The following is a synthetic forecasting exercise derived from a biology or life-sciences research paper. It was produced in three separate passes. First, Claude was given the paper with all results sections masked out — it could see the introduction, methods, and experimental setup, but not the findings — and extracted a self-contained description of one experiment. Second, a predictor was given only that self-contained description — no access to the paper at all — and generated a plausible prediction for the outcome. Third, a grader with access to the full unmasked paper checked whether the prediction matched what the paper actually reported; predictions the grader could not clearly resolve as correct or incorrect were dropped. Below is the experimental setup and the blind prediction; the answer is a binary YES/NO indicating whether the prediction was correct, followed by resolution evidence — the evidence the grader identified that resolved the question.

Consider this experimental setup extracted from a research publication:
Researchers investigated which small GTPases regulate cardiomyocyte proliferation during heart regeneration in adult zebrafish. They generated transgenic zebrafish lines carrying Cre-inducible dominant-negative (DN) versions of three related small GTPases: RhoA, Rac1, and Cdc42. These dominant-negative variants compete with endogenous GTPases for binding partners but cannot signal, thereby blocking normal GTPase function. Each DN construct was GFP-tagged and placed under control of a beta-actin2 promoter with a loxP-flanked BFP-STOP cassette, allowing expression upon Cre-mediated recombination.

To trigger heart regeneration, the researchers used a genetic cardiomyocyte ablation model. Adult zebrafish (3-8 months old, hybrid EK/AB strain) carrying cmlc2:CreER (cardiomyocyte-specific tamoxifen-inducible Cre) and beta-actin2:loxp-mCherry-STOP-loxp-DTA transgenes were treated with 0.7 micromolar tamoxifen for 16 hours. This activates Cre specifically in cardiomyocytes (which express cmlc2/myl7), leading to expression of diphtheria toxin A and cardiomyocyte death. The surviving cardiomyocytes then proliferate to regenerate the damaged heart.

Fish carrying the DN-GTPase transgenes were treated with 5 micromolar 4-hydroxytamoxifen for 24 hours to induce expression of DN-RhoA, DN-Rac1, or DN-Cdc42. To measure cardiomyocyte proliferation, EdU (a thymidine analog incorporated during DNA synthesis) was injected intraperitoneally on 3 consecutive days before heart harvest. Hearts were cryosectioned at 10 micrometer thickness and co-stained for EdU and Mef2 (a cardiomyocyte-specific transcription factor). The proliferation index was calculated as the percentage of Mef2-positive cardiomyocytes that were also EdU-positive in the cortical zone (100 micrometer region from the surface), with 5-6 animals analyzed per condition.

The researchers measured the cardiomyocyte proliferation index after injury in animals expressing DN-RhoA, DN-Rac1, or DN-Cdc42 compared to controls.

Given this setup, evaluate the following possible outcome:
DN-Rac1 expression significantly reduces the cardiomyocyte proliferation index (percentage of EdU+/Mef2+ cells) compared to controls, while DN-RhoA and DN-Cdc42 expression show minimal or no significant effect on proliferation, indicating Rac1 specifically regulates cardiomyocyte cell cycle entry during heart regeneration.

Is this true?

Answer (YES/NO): NO